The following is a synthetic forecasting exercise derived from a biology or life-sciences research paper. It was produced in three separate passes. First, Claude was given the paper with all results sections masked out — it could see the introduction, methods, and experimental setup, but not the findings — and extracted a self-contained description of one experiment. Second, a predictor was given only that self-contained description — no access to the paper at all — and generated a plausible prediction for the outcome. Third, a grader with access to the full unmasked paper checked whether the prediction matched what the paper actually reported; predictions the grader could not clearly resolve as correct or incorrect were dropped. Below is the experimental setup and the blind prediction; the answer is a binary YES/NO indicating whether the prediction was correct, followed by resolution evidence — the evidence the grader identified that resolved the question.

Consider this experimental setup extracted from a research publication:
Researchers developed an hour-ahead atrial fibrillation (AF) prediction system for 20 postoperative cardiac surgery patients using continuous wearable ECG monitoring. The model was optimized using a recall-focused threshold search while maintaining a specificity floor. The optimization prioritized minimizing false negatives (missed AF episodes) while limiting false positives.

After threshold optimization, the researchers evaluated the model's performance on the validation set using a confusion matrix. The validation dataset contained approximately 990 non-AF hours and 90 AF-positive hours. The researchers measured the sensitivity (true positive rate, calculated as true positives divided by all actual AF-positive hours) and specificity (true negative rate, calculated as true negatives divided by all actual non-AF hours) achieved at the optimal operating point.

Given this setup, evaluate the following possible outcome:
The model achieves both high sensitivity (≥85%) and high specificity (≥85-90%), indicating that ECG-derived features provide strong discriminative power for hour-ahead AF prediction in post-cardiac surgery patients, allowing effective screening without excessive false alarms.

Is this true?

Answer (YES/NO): NO